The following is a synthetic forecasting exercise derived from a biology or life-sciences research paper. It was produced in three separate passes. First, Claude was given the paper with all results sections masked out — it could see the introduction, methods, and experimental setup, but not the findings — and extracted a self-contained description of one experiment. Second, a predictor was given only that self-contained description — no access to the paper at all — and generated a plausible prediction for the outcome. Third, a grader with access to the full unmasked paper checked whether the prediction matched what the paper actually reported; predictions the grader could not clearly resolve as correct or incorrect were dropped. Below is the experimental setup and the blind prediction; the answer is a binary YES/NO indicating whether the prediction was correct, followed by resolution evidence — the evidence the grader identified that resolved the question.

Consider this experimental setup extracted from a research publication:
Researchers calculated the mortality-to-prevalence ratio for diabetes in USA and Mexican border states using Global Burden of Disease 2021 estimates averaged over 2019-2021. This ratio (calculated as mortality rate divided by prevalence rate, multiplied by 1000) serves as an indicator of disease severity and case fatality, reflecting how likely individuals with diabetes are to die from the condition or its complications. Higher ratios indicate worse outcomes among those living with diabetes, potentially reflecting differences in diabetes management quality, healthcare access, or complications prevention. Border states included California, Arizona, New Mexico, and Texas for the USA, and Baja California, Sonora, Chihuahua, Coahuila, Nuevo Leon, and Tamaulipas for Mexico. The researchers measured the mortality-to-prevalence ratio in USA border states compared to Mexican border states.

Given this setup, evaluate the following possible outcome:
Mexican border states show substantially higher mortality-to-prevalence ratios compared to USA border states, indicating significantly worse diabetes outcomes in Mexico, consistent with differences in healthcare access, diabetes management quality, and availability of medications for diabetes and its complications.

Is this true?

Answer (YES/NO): YES